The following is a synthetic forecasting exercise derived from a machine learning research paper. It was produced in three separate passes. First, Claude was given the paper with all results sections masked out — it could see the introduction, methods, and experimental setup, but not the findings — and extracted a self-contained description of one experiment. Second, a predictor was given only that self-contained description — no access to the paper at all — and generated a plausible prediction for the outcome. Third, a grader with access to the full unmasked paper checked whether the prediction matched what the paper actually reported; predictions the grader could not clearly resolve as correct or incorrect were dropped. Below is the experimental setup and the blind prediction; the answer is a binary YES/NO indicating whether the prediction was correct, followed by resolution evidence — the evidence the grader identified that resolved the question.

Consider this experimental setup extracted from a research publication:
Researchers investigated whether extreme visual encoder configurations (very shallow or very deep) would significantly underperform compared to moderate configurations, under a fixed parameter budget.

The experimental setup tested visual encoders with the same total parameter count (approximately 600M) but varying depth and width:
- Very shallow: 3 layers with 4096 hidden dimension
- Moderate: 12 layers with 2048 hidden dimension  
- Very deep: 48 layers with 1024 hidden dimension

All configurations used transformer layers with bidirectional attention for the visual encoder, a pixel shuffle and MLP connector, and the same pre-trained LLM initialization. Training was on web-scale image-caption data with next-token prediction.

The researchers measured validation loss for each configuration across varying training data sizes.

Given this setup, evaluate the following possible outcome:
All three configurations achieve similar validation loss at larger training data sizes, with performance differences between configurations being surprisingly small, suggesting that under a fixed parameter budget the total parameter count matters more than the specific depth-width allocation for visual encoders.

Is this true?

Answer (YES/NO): NO